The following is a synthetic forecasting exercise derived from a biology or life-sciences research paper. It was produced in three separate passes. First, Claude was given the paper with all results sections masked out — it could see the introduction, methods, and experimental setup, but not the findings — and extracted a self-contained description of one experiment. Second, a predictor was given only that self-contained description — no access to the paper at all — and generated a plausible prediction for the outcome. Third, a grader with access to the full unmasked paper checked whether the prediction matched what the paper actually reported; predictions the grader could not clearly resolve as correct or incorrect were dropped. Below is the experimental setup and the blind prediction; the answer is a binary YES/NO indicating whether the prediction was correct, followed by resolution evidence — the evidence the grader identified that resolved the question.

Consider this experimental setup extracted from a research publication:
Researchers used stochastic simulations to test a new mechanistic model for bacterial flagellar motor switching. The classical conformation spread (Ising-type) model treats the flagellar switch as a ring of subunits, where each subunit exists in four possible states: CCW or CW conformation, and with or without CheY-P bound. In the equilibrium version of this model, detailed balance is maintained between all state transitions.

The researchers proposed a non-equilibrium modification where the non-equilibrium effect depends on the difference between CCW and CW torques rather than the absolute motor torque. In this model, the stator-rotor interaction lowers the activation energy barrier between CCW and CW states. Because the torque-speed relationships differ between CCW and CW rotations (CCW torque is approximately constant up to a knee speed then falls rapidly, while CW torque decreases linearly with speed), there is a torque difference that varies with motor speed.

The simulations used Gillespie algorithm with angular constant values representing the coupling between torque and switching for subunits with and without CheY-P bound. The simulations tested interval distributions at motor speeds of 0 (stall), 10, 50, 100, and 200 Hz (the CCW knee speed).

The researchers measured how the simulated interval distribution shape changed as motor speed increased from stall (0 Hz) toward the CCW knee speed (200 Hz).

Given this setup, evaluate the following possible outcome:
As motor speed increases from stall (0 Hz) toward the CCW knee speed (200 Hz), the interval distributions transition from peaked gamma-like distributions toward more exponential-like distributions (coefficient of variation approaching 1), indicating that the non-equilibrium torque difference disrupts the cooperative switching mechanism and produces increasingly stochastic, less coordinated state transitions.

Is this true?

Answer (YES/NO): NO